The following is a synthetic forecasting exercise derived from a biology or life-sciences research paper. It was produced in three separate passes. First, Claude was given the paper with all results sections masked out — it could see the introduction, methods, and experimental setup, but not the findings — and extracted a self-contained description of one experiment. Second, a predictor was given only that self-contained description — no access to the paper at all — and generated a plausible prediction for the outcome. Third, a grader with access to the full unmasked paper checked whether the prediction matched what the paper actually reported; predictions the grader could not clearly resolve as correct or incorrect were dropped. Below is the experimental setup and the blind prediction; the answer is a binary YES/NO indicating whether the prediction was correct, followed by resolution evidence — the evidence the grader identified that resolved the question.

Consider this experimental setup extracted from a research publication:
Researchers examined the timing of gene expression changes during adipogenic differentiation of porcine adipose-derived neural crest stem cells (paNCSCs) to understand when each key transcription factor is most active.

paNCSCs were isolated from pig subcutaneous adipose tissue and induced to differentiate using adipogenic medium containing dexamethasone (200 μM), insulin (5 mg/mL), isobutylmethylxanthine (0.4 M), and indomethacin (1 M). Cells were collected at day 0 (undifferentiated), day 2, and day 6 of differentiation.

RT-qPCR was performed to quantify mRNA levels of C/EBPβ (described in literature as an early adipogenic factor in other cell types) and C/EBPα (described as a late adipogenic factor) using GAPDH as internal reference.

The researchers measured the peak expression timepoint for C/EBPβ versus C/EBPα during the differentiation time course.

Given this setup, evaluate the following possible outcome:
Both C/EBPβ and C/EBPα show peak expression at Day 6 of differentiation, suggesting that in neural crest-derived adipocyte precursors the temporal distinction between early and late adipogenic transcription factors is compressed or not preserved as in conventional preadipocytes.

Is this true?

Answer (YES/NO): NO